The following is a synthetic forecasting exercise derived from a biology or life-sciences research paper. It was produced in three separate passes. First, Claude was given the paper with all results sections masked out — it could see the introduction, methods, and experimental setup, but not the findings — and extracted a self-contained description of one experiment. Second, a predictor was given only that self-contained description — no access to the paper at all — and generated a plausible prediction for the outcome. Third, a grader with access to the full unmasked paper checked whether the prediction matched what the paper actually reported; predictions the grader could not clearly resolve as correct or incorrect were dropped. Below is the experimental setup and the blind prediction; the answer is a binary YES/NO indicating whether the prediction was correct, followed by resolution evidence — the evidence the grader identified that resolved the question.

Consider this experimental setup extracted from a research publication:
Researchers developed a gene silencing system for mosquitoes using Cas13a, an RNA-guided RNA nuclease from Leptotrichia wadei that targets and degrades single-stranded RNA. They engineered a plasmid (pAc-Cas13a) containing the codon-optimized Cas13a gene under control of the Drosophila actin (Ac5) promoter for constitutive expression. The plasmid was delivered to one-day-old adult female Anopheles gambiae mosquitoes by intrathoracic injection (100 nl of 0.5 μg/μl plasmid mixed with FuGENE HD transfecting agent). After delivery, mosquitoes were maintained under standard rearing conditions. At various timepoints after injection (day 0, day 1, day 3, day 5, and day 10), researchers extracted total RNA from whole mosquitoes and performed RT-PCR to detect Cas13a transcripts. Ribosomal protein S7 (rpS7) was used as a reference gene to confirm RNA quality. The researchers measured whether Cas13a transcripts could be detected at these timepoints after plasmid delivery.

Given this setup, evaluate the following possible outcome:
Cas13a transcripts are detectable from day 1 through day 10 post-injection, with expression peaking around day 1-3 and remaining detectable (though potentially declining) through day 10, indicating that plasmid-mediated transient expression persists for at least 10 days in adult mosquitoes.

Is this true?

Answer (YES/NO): NO